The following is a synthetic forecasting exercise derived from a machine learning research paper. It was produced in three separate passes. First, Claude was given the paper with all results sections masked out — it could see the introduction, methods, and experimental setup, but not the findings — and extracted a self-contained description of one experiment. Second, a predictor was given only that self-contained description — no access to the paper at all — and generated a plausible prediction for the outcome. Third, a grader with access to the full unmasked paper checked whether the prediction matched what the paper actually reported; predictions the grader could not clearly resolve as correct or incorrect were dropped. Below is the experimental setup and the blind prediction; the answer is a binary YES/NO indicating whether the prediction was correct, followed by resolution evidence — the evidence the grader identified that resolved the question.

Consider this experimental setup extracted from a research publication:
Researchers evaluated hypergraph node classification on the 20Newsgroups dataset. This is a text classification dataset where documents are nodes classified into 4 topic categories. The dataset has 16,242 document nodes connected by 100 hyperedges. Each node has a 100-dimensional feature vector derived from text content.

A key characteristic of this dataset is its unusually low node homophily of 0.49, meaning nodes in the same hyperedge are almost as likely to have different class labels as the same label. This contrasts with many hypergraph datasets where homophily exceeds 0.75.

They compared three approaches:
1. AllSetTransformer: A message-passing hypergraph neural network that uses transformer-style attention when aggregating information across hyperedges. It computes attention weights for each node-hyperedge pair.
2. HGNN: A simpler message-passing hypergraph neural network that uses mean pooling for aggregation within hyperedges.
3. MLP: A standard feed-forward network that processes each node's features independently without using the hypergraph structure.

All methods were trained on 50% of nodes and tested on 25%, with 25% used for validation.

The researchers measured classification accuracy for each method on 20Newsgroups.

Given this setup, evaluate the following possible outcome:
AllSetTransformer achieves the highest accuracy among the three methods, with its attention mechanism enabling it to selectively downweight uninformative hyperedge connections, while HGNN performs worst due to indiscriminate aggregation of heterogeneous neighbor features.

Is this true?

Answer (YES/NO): NO